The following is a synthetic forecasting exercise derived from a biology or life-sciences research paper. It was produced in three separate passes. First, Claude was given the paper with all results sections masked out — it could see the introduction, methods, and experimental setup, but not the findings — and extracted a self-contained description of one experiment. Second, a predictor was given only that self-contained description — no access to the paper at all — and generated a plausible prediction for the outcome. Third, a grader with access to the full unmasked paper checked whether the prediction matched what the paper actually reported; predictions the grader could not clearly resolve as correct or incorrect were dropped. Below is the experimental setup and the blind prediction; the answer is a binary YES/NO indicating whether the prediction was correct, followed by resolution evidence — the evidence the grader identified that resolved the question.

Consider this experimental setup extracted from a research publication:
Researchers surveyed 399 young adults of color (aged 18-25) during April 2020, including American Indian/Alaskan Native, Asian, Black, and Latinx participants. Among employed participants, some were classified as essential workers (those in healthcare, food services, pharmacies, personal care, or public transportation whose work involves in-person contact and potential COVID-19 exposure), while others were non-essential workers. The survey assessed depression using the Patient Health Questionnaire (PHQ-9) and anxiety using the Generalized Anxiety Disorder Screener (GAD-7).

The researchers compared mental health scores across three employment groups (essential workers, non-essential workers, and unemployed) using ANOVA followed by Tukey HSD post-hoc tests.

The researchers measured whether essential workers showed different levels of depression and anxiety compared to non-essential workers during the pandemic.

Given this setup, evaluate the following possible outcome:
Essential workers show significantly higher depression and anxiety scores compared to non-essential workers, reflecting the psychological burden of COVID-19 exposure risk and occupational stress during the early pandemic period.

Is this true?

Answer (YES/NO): NO